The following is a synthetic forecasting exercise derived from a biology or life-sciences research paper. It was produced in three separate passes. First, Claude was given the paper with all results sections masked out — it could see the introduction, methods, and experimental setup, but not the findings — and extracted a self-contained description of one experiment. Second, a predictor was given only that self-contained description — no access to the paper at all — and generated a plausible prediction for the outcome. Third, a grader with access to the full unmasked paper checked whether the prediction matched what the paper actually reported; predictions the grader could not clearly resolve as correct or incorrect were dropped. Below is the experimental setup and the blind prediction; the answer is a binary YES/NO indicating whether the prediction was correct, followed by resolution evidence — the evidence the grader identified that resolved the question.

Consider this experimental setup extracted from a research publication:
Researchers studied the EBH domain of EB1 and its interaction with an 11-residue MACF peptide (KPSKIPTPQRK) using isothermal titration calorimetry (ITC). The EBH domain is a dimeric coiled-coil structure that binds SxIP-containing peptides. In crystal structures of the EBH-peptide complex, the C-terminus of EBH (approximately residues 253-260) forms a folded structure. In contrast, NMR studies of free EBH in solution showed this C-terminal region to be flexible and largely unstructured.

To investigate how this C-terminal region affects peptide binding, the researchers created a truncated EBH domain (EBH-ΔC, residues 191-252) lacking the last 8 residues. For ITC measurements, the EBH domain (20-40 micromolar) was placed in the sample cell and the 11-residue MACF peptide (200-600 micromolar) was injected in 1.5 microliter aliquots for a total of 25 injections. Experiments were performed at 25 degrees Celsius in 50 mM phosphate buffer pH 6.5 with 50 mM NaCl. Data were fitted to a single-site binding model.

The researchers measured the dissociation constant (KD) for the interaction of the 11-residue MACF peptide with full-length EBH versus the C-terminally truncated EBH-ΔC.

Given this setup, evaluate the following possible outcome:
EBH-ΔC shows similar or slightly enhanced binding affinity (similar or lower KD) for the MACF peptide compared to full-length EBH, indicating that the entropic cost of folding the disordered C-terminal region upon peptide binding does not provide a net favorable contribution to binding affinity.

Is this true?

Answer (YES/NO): NO